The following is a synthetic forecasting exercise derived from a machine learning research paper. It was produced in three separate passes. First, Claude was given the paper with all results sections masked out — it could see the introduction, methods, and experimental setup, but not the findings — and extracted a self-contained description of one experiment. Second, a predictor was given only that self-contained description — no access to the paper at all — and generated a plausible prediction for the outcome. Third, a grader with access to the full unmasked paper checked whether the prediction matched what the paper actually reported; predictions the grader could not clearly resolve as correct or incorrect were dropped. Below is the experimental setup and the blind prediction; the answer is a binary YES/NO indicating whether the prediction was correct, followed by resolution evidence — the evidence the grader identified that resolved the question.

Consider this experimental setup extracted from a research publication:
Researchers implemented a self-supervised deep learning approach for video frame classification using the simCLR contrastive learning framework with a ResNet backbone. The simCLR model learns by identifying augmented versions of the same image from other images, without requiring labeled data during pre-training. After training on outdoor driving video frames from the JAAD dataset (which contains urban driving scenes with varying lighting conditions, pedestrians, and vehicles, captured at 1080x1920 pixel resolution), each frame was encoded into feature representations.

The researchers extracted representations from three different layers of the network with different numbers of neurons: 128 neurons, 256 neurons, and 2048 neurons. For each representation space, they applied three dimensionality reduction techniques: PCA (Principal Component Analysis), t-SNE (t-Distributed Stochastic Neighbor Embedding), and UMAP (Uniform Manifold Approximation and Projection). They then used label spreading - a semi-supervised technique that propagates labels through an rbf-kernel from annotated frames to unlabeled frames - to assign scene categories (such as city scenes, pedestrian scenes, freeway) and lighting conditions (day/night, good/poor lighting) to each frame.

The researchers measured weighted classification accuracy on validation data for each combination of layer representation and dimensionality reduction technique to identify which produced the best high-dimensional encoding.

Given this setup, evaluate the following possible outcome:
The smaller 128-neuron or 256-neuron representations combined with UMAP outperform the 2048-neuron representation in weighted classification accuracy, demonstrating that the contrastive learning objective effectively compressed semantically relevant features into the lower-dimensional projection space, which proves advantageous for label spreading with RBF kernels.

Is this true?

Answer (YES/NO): NO